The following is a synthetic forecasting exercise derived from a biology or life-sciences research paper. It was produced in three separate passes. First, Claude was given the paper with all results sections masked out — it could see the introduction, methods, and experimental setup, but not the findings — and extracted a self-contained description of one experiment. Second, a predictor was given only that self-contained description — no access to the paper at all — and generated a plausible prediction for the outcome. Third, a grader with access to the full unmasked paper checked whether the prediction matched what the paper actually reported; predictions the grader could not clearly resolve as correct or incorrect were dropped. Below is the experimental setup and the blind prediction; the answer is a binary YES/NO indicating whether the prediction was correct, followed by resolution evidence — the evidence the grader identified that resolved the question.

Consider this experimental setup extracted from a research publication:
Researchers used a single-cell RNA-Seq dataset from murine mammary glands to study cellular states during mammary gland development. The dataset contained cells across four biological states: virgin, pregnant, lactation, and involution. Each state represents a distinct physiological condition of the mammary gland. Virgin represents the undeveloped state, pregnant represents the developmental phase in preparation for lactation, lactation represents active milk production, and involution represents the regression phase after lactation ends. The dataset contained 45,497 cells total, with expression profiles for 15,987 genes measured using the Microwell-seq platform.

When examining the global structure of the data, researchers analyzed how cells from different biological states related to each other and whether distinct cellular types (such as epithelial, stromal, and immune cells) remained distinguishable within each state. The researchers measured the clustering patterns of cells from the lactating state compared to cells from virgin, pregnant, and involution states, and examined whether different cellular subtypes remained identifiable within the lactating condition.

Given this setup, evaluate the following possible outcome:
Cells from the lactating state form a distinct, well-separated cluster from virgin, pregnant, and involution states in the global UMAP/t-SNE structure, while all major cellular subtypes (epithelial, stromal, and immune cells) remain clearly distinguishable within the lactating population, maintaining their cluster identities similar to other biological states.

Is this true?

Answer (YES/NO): NO